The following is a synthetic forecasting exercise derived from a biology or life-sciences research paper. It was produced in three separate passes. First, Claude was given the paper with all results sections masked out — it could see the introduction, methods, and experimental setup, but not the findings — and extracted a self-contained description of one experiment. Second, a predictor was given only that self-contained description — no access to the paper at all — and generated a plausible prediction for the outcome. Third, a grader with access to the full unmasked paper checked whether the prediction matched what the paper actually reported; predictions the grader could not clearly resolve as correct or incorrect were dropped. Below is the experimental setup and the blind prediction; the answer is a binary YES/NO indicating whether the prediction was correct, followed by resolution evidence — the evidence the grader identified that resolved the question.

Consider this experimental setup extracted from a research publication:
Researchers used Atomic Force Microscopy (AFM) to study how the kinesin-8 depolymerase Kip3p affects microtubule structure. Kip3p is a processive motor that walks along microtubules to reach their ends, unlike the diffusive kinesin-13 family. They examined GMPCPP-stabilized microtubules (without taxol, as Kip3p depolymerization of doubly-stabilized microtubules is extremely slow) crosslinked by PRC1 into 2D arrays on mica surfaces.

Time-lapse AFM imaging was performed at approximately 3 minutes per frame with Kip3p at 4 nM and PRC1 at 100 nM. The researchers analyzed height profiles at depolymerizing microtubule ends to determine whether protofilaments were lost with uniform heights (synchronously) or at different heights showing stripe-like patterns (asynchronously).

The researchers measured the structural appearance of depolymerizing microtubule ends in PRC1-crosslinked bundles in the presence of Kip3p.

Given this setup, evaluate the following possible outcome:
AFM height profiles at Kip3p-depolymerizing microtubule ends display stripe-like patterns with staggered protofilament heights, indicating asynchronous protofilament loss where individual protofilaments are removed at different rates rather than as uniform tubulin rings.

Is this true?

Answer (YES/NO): NO